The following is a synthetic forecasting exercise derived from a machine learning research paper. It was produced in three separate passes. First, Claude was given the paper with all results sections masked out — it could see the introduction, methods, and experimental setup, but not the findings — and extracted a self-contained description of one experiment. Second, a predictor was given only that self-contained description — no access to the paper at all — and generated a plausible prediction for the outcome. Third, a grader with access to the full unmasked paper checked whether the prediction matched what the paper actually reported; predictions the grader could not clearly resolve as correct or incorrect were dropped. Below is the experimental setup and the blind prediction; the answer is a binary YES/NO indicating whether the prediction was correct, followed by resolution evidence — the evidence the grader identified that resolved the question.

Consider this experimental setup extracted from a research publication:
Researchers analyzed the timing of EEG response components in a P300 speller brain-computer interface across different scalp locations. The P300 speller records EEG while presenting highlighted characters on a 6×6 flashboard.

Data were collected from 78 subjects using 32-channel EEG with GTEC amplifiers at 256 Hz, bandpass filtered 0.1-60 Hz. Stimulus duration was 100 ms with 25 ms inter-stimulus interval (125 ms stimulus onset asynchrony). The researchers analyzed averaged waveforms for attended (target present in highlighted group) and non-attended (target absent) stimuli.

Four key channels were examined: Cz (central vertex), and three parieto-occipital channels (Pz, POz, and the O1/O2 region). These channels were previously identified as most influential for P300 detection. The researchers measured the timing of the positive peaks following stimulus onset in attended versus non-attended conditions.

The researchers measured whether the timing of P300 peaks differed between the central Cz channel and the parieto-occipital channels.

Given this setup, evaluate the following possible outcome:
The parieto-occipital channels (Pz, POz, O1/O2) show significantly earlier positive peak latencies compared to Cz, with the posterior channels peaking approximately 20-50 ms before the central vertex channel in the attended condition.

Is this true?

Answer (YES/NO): NO